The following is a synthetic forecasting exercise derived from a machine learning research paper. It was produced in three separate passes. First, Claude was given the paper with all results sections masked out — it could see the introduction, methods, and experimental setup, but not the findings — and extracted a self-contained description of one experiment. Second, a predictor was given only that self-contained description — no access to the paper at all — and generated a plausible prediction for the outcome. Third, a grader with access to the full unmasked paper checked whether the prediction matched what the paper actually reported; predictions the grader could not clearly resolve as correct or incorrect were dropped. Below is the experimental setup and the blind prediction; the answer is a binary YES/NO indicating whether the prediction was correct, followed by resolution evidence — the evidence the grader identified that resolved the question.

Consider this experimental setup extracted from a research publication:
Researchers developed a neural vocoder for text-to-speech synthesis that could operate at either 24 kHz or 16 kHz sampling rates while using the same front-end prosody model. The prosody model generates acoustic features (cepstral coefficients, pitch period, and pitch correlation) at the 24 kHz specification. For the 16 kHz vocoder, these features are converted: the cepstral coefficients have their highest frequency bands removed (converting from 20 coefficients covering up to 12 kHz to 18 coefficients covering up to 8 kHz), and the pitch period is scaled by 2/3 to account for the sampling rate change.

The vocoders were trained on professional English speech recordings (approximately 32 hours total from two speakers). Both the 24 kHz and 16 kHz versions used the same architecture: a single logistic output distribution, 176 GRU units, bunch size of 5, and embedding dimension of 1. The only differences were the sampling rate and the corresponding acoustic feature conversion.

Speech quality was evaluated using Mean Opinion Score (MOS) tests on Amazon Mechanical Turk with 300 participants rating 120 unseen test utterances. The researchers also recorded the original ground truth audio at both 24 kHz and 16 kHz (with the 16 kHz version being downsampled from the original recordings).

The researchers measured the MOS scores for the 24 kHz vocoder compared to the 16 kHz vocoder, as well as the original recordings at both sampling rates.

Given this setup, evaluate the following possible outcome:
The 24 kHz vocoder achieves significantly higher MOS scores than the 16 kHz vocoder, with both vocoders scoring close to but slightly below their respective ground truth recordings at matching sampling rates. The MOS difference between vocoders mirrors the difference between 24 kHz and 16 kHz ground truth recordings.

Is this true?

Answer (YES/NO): NO